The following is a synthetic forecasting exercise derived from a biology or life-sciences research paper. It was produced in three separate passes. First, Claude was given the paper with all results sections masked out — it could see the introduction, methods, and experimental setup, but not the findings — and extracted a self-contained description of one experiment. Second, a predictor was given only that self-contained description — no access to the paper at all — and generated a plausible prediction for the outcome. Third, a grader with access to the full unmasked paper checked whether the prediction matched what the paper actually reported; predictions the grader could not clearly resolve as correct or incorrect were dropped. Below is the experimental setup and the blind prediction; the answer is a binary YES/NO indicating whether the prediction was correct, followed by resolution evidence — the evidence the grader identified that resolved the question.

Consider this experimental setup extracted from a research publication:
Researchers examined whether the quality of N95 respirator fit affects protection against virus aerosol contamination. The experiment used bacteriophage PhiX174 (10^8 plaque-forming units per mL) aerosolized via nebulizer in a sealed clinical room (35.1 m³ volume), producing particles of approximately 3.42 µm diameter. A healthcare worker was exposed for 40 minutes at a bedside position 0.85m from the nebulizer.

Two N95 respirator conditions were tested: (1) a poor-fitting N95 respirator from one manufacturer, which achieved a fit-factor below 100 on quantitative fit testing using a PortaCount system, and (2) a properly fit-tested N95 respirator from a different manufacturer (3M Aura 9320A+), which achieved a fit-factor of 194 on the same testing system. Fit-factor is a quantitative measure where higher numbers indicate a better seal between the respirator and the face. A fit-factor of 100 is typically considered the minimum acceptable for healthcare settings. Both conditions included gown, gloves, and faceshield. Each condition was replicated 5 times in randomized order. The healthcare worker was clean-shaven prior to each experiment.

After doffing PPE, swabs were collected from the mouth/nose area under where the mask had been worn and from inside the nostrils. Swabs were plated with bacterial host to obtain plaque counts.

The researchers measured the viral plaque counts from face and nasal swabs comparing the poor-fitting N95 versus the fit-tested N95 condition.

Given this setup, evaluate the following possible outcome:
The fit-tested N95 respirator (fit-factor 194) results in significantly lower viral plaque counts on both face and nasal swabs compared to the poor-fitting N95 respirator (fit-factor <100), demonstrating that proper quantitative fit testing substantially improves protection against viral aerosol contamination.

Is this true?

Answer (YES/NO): NO